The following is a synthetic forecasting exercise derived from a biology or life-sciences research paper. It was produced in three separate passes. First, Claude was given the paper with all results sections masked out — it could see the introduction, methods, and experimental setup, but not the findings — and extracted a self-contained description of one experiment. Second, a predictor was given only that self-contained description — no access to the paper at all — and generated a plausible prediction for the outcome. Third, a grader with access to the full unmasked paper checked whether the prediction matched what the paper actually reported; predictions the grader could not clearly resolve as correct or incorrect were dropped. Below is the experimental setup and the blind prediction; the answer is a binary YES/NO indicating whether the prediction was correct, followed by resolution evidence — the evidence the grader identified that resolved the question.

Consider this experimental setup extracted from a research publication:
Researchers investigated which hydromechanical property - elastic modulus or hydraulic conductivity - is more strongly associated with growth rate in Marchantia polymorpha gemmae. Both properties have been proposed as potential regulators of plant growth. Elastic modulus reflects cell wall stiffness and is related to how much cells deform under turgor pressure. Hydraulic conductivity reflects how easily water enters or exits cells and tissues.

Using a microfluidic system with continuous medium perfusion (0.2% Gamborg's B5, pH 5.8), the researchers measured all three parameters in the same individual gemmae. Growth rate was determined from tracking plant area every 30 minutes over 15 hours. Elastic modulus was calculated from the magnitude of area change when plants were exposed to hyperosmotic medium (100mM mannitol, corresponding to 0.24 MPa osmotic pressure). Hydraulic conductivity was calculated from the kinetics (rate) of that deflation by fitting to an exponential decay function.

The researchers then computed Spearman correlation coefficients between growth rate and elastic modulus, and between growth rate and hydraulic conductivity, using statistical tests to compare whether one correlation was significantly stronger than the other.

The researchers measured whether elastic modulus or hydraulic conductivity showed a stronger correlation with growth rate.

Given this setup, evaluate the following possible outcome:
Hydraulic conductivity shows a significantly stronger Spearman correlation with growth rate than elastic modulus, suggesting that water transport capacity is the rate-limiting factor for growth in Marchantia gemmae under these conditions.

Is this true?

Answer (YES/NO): NO